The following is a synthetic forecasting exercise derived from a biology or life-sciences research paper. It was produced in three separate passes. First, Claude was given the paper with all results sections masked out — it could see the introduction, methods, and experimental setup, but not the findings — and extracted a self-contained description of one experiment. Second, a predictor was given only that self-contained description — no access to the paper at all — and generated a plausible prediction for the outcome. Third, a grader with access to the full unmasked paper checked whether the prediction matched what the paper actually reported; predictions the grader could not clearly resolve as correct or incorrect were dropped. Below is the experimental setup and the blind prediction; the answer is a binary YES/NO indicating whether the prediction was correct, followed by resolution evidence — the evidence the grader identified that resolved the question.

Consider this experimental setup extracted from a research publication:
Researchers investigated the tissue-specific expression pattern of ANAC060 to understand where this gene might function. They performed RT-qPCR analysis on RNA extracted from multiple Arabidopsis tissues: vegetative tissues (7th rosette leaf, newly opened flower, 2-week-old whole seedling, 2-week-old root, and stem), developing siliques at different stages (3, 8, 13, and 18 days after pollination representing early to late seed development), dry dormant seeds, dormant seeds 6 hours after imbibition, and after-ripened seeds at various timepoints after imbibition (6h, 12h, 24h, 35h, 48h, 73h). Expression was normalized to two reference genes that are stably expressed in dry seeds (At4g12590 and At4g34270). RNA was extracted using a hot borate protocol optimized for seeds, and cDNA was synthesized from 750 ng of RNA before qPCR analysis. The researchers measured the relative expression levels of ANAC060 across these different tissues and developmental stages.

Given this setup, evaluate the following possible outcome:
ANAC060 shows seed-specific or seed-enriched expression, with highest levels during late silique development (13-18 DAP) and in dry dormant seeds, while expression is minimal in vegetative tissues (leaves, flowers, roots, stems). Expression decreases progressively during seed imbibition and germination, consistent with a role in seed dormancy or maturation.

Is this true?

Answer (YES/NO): NO